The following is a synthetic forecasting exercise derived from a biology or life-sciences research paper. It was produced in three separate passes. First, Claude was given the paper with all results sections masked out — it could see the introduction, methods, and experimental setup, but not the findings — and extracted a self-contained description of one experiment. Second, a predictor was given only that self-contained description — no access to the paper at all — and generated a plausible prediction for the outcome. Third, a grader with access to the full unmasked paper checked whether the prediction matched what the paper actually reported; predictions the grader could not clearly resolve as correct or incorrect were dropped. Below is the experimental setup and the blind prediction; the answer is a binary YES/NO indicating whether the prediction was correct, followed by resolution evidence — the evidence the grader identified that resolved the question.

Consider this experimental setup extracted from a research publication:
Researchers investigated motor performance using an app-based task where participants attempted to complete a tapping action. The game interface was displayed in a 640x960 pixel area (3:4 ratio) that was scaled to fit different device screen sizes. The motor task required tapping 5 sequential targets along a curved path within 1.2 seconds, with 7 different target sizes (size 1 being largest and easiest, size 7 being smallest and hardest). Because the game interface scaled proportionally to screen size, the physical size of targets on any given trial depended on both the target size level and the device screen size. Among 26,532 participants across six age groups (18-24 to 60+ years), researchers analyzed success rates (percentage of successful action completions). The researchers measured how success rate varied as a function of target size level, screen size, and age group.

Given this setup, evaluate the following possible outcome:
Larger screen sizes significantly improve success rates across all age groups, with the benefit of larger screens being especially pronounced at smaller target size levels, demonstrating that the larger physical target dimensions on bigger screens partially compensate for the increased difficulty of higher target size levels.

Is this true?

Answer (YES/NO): NO